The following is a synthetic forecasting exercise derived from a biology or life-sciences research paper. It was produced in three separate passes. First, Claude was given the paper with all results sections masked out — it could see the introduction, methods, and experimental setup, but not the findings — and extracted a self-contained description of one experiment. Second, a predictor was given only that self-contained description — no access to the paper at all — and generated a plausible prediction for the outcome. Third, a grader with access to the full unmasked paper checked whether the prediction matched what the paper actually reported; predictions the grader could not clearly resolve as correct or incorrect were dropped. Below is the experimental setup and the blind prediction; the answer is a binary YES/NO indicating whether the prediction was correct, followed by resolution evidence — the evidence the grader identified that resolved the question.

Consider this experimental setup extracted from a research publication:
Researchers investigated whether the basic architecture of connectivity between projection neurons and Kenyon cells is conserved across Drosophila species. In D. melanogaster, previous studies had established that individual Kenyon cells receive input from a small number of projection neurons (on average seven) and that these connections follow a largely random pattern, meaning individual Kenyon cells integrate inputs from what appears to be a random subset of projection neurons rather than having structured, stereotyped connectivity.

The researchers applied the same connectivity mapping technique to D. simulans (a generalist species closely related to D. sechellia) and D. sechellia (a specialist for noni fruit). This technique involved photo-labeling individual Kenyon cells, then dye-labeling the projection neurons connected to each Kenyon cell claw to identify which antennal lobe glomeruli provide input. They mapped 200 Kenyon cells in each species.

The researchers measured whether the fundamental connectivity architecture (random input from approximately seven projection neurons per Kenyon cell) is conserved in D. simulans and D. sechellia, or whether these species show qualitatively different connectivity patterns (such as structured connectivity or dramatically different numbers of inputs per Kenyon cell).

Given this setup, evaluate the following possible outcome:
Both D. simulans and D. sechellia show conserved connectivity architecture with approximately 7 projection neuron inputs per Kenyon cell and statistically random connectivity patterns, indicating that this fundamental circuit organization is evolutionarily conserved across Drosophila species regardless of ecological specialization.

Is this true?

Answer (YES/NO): YES